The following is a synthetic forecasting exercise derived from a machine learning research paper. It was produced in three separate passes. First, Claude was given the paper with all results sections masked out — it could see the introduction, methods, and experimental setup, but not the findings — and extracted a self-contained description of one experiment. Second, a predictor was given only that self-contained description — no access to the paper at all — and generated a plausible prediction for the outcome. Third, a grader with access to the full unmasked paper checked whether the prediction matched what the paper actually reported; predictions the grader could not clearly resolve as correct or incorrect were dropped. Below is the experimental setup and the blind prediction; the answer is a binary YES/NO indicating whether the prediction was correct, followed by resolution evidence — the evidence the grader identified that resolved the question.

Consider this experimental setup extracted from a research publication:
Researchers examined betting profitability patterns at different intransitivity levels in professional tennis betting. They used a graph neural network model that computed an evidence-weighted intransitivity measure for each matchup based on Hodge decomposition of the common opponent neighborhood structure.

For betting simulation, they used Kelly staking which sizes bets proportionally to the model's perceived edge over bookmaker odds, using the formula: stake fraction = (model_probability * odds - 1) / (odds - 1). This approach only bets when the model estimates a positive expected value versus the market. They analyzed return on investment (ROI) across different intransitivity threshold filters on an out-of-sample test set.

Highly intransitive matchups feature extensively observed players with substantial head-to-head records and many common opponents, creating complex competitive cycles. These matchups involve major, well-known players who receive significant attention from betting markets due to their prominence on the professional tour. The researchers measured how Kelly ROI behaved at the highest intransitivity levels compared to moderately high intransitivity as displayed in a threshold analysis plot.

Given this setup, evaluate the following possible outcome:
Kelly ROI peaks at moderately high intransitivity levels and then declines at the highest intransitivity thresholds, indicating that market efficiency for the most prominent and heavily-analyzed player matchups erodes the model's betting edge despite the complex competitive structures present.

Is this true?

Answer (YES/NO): YES